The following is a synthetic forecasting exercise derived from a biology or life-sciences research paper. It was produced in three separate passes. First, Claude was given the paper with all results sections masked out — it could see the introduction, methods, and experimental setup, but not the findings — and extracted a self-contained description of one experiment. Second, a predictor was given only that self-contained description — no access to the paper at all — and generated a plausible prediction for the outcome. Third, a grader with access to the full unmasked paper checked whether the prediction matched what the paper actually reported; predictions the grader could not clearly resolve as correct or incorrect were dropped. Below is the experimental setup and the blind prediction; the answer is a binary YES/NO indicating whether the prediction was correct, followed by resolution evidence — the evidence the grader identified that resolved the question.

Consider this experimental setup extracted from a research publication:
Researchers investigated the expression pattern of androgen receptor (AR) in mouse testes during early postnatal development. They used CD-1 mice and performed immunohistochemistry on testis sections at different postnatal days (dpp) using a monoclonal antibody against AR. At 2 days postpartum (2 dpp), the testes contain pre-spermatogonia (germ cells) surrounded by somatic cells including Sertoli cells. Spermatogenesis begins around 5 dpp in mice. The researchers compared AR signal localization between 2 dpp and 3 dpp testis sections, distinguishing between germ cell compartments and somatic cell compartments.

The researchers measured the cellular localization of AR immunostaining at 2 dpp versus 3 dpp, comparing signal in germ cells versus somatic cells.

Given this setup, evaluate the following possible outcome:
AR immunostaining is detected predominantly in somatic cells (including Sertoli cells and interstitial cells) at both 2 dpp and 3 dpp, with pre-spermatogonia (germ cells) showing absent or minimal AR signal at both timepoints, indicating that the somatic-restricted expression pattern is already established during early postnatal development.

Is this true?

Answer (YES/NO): NO